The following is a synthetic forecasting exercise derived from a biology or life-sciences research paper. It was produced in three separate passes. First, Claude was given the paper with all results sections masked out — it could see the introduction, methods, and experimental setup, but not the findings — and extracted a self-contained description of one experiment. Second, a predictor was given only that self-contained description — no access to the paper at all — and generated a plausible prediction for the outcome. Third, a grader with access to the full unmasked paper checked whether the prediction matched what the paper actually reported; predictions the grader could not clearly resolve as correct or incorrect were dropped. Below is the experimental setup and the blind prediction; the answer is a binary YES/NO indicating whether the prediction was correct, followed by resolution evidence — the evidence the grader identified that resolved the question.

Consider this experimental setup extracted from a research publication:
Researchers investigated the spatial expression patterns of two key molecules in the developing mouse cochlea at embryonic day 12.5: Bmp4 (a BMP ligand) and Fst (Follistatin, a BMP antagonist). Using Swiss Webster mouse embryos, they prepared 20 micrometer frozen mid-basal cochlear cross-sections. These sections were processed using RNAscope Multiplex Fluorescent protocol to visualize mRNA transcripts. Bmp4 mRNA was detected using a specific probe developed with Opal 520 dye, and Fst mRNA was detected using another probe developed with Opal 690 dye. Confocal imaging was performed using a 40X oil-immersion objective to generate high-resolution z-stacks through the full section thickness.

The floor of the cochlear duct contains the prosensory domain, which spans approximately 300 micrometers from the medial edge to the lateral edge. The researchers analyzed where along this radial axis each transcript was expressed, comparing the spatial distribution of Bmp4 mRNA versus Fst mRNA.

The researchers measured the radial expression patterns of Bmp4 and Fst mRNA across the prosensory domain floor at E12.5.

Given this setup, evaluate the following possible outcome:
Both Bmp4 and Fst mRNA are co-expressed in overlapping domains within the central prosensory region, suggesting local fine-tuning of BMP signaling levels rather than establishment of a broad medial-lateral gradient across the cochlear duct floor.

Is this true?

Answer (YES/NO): NO